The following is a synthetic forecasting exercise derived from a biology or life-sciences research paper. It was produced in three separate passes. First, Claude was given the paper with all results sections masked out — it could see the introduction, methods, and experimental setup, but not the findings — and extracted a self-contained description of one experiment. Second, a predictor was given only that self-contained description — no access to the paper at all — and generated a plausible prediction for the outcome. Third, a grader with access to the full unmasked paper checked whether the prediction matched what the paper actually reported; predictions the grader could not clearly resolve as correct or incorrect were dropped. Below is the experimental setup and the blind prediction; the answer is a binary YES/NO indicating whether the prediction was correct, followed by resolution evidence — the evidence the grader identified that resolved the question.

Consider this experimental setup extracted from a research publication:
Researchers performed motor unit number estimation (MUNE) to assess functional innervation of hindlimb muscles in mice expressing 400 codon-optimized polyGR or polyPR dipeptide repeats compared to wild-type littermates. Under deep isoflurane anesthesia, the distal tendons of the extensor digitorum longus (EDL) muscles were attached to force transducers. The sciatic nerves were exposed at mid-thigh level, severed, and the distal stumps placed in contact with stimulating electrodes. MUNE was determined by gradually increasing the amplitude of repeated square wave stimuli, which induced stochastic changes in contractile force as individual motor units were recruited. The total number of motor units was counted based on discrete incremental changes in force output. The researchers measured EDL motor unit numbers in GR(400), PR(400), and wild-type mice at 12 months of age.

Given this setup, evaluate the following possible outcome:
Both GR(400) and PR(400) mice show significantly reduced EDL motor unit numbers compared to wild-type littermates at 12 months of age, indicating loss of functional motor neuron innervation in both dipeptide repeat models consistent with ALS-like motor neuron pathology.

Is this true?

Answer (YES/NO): YES